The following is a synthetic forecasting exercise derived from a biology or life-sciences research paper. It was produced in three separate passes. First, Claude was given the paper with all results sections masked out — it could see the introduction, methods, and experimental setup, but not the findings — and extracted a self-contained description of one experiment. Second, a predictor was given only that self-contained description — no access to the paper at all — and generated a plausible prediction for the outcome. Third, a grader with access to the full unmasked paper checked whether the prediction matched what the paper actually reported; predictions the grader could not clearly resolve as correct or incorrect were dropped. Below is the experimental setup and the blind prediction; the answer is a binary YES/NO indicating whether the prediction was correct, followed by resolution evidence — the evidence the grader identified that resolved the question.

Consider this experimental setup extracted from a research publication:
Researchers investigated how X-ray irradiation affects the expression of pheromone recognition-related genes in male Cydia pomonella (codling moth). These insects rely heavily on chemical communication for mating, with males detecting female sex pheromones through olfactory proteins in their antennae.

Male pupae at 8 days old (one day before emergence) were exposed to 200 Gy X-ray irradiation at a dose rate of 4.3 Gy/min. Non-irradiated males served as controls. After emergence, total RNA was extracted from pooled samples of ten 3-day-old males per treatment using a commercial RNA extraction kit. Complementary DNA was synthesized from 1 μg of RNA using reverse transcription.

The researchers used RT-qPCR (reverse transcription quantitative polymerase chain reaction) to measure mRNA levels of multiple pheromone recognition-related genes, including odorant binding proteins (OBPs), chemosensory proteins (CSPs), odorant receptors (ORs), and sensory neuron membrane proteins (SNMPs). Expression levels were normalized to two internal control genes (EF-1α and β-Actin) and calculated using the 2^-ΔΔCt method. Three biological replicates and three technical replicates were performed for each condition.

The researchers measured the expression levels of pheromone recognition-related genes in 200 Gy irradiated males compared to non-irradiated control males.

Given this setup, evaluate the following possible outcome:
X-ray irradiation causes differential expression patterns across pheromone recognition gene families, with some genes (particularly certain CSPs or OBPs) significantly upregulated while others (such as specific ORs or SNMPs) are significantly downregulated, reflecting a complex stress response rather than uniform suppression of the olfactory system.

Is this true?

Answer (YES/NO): NO